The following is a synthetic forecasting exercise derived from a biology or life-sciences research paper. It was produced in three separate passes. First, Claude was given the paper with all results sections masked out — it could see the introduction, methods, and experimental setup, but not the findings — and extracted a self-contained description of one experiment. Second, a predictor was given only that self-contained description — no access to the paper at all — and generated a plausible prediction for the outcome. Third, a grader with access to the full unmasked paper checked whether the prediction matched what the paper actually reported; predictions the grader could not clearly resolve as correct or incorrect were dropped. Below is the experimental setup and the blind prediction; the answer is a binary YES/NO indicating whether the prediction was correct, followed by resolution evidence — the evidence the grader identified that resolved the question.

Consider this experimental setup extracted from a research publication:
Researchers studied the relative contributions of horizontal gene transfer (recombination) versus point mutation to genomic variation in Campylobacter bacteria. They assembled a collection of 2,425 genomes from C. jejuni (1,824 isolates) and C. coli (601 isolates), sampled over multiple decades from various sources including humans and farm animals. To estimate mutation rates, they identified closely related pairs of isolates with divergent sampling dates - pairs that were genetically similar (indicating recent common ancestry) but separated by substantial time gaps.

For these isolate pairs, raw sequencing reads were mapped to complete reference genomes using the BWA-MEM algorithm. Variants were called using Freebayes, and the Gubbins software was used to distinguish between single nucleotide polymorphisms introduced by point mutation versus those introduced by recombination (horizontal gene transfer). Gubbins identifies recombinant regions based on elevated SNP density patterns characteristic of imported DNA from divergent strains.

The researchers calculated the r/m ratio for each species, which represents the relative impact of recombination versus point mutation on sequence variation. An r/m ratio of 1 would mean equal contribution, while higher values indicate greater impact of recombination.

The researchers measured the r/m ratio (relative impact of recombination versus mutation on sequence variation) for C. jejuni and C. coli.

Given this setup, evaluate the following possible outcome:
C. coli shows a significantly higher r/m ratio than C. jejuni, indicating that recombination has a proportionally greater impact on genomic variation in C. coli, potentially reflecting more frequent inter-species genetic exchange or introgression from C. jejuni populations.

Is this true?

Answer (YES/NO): YES